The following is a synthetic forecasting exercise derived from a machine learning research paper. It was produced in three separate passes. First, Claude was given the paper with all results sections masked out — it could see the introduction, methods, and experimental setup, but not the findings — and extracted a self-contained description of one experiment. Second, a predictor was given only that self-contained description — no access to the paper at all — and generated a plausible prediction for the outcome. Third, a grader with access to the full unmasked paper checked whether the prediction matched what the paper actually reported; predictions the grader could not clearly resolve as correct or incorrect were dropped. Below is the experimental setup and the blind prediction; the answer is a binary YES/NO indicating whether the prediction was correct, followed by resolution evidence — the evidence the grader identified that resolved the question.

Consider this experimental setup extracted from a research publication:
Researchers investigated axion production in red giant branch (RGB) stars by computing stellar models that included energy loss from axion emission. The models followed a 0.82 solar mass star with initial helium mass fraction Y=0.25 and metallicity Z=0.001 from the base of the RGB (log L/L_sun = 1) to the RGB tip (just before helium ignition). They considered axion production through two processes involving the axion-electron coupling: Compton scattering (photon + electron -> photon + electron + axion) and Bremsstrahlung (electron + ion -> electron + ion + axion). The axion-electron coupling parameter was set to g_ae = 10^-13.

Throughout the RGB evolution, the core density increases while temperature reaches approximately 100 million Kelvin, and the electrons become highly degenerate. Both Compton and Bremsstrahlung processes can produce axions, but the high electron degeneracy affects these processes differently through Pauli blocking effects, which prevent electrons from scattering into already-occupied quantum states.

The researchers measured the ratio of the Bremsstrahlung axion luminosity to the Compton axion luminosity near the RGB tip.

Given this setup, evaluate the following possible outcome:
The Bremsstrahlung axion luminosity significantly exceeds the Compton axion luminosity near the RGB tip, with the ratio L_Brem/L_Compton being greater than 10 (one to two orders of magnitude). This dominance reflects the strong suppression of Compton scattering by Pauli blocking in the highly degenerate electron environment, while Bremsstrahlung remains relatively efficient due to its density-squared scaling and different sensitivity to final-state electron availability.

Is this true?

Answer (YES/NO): YES